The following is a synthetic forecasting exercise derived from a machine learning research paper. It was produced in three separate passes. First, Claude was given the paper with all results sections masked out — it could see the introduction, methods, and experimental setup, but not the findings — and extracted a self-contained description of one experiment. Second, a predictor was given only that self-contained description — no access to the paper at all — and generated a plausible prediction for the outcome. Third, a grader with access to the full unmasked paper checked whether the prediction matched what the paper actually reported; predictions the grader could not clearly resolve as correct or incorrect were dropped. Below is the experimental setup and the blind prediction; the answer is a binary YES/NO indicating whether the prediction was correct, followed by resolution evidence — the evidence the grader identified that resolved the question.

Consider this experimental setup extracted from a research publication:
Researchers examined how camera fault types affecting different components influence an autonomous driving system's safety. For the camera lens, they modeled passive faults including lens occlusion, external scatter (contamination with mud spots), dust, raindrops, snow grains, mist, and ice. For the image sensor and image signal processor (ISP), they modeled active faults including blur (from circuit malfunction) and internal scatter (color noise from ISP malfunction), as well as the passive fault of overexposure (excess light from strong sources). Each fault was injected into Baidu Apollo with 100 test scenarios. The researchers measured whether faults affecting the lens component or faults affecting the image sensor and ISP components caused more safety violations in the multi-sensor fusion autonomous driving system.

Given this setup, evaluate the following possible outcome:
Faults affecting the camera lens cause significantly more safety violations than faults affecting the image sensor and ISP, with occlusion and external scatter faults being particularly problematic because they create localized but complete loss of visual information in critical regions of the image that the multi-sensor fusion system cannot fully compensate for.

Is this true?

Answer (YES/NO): NO